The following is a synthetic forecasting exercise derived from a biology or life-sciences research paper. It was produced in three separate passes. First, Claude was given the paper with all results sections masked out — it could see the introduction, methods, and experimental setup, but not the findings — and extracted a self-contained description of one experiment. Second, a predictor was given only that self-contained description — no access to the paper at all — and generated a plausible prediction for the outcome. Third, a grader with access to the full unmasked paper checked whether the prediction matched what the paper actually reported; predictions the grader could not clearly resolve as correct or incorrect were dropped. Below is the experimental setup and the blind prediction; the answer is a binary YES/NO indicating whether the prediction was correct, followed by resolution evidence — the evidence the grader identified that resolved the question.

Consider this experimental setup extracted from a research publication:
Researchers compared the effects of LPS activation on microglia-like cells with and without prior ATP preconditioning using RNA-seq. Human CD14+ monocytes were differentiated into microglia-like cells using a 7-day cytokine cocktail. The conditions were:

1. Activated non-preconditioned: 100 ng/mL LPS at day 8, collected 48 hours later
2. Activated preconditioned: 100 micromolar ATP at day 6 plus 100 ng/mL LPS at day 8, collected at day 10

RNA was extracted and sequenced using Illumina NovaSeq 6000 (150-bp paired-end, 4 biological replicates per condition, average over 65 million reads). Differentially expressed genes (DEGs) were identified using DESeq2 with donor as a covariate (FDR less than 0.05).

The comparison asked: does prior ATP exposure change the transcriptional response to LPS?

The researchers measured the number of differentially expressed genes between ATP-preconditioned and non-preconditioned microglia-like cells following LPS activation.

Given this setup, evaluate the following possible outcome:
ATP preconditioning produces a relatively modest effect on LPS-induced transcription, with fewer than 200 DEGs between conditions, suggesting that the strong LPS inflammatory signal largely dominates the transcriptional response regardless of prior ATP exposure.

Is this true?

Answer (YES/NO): NO